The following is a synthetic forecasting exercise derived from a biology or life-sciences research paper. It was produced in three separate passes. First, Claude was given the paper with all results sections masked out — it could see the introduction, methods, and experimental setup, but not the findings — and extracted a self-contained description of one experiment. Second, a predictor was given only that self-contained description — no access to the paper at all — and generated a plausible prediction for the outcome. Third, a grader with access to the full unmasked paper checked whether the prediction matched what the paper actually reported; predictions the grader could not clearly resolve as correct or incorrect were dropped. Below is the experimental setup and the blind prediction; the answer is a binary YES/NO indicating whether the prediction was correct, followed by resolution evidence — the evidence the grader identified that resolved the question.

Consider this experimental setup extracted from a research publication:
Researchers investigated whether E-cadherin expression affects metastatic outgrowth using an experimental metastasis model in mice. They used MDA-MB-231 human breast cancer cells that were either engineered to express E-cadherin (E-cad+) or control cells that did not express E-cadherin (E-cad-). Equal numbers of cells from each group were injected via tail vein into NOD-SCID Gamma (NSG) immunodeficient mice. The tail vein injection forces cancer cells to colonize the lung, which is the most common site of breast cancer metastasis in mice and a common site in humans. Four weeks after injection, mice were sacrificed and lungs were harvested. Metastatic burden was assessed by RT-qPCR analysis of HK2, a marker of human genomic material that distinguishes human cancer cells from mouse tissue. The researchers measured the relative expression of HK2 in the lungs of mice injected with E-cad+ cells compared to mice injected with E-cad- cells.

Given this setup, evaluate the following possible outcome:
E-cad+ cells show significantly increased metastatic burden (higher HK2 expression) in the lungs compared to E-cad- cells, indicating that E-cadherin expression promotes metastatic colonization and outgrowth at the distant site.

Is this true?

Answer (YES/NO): YES